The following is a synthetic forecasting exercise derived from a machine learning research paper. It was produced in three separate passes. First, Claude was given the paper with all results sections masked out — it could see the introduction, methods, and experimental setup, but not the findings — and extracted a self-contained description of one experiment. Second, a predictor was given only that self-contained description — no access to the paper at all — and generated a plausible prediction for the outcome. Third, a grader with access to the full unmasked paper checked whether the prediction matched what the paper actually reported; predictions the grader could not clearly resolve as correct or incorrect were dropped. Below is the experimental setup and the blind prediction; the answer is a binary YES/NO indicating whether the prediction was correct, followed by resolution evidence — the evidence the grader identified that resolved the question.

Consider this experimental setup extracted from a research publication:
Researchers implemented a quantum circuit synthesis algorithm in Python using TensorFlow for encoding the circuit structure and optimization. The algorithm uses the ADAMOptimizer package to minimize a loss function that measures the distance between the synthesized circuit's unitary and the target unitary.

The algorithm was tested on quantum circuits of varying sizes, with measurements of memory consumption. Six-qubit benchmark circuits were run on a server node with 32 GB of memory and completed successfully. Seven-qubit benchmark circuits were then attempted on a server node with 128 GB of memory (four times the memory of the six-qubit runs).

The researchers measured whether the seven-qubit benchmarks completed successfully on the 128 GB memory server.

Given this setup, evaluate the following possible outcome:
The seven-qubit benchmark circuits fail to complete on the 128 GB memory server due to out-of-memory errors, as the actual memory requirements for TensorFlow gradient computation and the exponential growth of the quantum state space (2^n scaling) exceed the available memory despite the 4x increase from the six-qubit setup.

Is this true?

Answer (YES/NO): YES